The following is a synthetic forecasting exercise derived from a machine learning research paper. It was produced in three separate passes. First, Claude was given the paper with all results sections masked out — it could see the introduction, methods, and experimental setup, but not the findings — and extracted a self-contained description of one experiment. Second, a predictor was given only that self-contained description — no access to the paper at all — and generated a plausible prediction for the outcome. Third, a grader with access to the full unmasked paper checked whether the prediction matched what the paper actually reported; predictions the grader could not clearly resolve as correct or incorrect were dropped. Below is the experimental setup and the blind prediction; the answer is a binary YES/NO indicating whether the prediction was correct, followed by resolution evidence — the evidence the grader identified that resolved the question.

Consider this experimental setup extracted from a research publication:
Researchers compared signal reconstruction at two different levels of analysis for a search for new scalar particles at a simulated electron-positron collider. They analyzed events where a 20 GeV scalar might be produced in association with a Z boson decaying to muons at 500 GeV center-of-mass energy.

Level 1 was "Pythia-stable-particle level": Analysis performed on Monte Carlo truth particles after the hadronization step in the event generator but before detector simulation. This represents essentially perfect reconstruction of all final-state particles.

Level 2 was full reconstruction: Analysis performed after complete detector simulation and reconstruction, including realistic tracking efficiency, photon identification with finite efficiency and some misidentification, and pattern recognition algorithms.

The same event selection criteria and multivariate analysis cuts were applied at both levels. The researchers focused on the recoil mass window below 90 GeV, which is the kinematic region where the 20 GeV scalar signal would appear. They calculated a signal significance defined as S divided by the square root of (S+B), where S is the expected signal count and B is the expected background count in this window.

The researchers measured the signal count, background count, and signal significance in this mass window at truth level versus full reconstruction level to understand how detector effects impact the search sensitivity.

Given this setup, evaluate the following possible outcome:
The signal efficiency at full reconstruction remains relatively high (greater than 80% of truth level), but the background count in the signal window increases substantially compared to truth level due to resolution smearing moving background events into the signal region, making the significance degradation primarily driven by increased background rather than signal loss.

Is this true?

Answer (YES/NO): NO